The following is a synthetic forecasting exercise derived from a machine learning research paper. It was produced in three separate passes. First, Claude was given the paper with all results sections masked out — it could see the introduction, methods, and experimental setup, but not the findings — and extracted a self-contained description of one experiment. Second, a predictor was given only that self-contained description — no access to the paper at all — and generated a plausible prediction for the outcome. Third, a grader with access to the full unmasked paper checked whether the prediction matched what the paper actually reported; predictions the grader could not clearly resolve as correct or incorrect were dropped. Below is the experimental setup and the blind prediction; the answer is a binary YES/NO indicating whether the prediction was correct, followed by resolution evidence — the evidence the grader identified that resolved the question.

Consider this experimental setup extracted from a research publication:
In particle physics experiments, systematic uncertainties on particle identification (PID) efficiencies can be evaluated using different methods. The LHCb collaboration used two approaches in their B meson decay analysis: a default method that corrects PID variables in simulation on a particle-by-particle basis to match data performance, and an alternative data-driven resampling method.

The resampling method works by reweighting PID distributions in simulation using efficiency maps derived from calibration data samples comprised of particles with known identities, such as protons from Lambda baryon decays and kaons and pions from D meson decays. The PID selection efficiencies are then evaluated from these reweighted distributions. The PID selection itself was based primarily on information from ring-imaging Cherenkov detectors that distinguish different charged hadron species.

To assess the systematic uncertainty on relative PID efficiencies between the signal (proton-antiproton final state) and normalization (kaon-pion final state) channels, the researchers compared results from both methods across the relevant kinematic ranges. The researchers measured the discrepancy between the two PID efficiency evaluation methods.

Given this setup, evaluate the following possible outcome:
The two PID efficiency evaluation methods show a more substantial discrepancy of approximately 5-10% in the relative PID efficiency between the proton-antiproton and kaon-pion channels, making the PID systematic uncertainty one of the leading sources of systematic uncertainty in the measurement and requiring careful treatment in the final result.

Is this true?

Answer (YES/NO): NO